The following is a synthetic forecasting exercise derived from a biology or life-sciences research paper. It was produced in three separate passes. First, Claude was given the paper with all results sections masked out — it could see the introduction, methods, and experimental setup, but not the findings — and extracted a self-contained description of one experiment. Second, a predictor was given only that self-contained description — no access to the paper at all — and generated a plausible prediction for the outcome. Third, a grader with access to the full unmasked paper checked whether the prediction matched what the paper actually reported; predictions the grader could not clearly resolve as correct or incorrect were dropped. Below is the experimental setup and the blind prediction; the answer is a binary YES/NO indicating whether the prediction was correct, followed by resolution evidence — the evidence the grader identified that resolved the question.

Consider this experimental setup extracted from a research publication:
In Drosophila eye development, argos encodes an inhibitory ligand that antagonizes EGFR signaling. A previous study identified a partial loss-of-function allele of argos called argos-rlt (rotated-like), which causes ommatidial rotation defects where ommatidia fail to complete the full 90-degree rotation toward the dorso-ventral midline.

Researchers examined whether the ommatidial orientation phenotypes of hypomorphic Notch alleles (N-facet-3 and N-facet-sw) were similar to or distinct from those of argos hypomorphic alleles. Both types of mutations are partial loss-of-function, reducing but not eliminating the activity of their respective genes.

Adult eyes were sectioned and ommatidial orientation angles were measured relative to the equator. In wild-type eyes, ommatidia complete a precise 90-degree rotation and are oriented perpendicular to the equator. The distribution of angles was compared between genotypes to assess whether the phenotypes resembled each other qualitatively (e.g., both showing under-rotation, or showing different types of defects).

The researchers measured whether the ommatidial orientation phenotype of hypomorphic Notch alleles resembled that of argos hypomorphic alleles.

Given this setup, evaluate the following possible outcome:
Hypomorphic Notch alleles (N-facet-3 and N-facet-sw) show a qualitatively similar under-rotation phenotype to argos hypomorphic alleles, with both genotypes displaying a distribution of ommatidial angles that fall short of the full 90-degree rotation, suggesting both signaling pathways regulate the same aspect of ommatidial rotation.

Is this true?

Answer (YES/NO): NO